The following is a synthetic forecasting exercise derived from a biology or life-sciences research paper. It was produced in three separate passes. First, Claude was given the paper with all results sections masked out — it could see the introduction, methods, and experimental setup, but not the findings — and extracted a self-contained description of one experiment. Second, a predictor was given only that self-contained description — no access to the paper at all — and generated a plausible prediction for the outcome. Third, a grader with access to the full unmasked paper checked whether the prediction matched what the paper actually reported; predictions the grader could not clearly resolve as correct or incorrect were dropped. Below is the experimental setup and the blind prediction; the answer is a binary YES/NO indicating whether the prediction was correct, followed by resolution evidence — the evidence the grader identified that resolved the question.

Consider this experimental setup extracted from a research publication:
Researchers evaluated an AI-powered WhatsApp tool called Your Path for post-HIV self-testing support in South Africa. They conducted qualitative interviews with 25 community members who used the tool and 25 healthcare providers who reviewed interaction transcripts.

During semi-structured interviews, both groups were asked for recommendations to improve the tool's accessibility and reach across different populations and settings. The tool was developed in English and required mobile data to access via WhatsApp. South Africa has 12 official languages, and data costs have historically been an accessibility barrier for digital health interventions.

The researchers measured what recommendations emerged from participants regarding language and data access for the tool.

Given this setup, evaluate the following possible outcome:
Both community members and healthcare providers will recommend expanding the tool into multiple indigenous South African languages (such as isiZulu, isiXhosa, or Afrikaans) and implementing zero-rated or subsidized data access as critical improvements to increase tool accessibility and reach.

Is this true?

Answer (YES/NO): YES